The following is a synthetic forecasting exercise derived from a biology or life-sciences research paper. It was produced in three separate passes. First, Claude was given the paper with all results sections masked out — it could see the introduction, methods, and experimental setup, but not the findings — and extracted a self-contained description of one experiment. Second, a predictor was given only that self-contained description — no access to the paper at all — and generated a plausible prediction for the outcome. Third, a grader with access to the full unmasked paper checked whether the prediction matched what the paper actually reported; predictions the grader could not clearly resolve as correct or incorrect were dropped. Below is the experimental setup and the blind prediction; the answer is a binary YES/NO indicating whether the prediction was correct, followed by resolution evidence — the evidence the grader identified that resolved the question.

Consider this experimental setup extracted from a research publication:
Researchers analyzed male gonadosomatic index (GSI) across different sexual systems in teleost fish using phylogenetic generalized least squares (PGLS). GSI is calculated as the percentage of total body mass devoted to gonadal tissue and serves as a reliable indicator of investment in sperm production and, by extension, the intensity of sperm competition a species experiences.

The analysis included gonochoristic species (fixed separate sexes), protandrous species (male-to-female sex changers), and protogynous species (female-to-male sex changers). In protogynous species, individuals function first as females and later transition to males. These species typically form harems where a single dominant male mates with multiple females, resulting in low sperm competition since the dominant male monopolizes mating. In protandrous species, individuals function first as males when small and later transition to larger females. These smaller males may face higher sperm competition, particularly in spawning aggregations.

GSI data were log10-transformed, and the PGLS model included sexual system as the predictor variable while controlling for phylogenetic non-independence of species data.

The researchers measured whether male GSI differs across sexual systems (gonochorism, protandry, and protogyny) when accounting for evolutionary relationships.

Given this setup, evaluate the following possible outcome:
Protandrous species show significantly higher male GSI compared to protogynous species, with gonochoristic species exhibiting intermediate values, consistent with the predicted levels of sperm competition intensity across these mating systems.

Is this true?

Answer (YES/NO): NO